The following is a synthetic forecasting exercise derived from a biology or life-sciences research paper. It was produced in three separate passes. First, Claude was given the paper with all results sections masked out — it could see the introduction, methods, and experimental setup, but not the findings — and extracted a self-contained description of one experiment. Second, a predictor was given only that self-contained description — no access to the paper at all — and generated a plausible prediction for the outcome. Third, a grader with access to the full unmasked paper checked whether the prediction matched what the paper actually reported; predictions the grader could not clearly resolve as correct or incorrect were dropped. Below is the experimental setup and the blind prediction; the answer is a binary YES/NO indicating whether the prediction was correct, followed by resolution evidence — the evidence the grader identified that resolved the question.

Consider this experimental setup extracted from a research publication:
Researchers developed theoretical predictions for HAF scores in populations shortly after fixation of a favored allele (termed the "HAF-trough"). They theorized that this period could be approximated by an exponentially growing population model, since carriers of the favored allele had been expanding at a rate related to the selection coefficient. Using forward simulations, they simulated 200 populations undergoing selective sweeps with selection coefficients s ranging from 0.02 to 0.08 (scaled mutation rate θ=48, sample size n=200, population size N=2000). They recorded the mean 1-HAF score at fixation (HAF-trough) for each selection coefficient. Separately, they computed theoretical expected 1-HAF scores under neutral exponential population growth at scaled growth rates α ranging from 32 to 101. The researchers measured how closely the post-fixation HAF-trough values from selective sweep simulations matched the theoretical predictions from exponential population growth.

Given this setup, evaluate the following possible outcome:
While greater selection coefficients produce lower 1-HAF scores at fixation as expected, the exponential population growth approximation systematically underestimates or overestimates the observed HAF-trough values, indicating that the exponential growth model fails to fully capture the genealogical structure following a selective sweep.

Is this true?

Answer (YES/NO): NO